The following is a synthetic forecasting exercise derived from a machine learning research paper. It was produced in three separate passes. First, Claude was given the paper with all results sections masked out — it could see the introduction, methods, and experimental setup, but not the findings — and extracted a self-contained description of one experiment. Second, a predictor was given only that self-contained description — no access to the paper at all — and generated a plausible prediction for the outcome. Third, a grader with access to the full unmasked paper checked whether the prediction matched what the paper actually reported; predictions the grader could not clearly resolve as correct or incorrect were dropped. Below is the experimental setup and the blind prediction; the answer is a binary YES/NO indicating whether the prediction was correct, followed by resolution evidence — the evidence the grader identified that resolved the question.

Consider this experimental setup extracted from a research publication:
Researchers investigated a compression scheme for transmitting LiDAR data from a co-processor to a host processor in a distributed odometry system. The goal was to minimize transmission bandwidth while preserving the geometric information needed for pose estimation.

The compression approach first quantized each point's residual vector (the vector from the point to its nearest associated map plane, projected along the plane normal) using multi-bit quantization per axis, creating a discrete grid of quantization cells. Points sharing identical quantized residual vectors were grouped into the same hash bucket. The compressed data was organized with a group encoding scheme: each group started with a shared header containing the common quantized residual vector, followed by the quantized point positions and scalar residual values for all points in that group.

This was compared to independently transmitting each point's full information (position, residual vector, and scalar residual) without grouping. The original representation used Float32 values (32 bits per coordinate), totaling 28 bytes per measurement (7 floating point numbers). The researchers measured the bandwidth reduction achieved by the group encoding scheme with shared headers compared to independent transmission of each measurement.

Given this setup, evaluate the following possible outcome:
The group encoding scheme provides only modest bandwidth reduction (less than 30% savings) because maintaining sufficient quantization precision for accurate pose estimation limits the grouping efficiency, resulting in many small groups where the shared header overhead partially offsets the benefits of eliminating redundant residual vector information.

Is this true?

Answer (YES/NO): NO